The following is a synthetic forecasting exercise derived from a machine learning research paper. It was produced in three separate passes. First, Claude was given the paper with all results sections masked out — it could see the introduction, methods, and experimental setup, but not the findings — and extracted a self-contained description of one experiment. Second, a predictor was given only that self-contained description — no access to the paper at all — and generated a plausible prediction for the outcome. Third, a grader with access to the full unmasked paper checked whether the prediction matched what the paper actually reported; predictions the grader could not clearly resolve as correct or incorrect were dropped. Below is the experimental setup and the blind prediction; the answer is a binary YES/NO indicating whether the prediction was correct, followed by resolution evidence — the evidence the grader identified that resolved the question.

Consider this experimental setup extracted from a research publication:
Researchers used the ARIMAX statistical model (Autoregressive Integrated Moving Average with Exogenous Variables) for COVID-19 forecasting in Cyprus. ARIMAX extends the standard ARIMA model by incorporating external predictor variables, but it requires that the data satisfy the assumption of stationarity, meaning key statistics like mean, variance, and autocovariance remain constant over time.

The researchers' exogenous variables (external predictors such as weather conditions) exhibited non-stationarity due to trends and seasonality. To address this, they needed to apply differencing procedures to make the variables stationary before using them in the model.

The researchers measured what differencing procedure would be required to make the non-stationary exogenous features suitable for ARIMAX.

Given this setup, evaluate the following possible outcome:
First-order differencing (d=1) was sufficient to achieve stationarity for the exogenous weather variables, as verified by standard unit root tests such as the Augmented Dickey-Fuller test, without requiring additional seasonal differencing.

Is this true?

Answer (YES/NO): NO